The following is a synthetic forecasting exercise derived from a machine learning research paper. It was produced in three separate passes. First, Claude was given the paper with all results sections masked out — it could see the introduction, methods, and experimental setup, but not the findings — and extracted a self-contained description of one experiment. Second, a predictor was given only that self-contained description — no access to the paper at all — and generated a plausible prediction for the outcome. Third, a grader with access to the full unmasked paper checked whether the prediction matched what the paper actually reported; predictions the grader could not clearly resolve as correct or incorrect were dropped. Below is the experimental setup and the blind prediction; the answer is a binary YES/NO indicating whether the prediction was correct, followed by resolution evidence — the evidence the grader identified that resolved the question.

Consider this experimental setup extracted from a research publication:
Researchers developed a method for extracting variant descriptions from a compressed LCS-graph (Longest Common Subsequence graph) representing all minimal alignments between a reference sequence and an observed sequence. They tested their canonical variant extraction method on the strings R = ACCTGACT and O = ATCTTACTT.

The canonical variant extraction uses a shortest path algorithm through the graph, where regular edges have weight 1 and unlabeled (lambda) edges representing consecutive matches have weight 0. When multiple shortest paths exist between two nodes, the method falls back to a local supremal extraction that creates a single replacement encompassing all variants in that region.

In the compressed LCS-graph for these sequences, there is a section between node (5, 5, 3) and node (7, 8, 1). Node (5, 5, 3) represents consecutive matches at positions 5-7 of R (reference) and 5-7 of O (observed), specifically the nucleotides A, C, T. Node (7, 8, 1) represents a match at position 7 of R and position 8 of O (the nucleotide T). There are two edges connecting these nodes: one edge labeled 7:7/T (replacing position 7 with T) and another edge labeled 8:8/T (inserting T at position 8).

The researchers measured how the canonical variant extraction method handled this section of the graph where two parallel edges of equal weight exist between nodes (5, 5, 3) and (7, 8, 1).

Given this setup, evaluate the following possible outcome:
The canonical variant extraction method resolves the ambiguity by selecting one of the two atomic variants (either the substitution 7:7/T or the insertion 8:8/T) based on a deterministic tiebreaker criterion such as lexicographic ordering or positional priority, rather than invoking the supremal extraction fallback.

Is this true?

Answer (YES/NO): NO